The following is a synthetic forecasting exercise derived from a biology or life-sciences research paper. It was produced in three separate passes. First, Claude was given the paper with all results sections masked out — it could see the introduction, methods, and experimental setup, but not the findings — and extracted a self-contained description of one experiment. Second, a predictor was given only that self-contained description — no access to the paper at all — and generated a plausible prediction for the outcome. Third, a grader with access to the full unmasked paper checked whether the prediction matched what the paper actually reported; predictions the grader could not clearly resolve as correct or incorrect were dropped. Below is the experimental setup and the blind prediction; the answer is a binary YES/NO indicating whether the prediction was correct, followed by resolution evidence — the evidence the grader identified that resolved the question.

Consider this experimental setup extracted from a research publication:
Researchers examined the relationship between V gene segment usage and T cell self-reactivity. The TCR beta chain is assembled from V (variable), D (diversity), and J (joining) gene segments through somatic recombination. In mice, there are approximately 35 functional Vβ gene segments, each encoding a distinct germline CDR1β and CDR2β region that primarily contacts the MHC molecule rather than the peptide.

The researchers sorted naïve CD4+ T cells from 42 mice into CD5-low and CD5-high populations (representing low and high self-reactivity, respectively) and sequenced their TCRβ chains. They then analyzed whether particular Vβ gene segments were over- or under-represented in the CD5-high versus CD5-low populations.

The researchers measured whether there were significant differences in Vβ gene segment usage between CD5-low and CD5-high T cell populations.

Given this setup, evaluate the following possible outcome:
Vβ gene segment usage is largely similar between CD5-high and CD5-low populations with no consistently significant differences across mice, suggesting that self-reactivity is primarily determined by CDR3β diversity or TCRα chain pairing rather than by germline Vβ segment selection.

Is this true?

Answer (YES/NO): NO